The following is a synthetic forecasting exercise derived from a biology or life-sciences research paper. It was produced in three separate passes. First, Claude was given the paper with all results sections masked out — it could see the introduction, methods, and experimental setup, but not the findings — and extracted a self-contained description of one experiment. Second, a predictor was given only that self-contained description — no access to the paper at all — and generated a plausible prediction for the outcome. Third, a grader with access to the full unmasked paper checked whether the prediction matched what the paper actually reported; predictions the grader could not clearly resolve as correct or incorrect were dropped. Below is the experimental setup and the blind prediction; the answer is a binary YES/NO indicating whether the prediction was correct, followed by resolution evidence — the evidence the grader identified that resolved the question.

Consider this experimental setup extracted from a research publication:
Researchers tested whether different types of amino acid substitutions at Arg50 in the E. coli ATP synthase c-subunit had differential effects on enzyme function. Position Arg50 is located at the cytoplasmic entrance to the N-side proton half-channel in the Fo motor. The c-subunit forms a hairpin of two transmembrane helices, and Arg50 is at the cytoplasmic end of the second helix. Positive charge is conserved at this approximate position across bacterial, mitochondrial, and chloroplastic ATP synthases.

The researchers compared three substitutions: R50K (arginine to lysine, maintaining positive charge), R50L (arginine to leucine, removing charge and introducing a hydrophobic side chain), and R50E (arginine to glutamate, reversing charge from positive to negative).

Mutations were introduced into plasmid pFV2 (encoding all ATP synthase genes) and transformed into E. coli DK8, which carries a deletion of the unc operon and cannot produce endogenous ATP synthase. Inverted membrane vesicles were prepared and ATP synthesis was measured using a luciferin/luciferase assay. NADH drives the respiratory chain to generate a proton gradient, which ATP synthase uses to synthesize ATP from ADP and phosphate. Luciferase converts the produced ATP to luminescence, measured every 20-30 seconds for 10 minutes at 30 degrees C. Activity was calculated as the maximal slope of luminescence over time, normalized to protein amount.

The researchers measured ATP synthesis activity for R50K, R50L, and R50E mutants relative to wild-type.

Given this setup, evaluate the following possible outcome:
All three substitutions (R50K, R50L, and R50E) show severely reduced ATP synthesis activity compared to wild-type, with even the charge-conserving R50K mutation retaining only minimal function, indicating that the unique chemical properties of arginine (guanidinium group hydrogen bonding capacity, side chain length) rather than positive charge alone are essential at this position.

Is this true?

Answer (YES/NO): NO